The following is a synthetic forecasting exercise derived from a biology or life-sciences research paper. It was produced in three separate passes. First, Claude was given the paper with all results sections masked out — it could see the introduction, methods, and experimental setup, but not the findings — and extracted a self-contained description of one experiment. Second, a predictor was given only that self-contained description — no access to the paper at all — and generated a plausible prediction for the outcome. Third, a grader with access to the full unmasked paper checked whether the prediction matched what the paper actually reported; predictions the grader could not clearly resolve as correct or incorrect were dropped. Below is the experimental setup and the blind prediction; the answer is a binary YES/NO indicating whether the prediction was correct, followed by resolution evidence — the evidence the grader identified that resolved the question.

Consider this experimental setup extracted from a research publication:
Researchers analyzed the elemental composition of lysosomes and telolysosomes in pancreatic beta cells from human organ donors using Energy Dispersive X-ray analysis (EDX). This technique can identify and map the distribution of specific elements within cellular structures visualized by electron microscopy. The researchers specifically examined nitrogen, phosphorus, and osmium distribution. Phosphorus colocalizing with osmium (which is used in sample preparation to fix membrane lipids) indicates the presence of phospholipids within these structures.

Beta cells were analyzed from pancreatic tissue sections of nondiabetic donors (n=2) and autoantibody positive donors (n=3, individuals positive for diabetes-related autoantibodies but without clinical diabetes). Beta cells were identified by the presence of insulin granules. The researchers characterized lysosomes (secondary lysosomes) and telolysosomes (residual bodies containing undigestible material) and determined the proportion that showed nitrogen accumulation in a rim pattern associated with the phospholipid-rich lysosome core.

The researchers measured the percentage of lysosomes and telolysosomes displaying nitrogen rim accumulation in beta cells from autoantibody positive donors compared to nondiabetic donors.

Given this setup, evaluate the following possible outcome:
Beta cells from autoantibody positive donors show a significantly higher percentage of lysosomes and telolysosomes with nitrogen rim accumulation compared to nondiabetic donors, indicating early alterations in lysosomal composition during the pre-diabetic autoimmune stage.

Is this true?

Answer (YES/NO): YES